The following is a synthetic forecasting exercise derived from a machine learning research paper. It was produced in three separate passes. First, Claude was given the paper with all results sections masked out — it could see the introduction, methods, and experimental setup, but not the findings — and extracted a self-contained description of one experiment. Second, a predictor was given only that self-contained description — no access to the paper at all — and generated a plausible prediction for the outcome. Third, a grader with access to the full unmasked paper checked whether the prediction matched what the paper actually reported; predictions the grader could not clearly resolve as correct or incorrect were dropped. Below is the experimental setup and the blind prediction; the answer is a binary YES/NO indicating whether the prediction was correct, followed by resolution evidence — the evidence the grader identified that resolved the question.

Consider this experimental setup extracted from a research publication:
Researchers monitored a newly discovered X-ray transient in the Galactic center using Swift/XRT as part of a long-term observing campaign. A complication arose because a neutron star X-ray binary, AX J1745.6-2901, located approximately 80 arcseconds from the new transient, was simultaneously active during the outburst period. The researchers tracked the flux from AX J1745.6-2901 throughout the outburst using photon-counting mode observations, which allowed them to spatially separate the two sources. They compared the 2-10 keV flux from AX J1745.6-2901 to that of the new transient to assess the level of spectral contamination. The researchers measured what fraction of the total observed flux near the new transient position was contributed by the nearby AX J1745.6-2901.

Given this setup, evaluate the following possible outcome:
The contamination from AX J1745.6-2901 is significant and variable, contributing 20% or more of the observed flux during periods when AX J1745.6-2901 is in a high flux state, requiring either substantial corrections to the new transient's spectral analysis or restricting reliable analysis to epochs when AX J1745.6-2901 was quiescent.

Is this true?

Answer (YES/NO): NO